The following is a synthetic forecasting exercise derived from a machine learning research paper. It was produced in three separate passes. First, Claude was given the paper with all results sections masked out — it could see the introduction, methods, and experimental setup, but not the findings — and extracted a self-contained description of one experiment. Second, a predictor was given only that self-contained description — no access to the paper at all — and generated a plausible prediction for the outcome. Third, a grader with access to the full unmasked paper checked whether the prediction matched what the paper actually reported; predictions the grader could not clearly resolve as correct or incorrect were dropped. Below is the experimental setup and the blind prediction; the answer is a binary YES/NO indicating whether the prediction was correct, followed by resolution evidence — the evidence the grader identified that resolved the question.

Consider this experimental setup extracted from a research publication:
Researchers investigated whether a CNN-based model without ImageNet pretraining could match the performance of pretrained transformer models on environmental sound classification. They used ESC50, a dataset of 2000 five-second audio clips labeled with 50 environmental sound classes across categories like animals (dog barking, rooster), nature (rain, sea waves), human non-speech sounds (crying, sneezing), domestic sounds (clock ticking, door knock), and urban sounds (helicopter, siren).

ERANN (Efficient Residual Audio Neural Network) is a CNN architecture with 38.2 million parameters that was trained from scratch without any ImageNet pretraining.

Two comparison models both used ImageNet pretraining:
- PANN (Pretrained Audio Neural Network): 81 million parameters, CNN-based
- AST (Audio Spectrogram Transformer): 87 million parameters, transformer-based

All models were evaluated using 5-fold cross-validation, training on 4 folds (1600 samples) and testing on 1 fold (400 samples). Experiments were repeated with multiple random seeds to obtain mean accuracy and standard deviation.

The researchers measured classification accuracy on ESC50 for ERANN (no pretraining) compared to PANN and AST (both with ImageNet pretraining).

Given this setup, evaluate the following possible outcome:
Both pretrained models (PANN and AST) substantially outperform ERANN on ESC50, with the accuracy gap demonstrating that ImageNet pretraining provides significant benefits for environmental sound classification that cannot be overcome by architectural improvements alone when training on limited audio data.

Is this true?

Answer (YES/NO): NO